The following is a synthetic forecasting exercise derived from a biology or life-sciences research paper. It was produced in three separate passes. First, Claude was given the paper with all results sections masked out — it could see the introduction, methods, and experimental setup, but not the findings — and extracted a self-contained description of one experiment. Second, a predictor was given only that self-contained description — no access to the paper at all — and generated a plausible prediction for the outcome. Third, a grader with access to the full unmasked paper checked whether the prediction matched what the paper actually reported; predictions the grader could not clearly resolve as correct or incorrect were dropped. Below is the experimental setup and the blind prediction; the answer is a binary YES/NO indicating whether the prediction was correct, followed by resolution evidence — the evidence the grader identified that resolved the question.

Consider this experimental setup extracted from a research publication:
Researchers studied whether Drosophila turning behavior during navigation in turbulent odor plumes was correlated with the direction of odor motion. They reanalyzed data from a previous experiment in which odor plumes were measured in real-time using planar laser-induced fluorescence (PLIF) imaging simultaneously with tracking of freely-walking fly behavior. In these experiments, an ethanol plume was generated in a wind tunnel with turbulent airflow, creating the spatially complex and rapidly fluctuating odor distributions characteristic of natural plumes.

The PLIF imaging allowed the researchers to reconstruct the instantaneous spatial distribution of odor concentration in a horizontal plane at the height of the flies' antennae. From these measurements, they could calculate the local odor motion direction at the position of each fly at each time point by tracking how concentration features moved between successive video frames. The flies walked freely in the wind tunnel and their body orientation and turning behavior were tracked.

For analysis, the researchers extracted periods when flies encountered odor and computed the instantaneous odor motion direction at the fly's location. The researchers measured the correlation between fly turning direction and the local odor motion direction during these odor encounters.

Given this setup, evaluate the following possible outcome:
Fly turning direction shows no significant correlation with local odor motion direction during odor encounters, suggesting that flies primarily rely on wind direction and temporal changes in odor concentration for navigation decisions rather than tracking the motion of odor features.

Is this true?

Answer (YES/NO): NO